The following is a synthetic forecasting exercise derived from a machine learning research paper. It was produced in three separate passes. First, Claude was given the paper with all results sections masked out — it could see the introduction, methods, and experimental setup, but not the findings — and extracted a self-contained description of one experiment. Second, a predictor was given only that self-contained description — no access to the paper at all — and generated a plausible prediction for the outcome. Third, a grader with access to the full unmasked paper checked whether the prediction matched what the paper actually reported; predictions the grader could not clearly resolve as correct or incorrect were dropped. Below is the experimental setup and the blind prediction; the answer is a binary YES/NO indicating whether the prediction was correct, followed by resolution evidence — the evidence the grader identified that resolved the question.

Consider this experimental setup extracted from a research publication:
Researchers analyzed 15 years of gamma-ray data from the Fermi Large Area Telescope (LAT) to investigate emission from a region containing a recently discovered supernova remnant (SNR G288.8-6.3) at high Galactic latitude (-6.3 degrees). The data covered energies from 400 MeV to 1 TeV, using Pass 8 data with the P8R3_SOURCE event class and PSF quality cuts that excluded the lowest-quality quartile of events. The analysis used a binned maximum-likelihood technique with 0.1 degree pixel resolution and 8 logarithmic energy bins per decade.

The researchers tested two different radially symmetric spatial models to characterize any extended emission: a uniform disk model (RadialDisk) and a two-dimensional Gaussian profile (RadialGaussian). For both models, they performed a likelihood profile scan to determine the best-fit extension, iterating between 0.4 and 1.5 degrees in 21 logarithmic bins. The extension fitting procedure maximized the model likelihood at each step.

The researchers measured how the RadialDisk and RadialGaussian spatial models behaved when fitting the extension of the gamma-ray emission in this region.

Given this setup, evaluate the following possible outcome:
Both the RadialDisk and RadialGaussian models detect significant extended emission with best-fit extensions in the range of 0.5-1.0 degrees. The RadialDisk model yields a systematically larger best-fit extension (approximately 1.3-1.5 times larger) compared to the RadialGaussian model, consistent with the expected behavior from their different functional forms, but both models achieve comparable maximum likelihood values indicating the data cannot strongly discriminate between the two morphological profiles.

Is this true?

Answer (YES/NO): NO